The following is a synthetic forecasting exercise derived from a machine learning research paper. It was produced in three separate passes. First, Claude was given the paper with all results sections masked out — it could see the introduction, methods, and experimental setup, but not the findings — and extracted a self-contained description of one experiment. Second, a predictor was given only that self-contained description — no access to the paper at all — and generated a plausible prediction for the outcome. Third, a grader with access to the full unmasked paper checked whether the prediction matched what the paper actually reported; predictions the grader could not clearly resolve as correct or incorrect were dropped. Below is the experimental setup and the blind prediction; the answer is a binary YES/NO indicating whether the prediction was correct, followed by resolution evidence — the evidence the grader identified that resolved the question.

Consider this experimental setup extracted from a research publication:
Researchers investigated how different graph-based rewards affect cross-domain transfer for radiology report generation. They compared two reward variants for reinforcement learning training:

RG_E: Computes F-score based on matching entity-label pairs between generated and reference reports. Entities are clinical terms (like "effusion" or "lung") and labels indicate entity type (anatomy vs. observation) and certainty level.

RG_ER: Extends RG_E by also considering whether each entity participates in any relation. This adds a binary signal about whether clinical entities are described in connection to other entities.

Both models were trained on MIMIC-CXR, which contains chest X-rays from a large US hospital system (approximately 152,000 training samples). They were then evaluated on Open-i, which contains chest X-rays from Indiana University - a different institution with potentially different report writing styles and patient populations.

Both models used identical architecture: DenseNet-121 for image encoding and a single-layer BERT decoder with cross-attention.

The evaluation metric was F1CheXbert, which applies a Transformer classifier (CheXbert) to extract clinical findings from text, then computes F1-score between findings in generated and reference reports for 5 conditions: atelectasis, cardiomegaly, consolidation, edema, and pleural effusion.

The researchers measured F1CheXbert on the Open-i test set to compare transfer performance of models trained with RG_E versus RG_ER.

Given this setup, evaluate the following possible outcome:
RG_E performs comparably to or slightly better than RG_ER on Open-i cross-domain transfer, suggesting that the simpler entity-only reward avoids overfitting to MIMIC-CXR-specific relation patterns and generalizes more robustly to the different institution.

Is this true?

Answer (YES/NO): NO